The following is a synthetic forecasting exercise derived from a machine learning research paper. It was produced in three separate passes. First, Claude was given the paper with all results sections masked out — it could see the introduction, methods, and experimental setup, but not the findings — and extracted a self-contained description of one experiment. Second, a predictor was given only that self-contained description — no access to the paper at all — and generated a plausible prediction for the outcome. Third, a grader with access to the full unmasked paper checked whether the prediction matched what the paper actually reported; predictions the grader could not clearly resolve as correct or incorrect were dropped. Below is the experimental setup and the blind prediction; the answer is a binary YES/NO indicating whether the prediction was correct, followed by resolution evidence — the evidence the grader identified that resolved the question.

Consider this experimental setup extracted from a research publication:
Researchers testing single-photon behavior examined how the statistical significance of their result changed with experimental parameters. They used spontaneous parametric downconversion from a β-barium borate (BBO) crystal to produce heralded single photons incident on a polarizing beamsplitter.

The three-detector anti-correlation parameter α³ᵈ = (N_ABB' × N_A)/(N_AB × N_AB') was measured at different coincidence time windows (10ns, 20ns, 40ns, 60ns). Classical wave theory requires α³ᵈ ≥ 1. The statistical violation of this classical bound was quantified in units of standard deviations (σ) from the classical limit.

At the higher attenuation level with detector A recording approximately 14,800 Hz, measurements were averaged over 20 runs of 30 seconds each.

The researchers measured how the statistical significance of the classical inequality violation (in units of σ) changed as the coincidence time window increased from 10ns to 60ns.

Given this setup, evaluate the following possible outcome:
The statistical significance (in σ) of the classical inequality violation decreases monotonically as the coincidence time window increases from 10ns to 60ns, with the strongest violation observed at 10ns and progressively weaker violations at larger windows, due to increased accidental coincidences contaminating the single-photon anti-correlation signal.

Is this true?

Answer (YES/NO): YES